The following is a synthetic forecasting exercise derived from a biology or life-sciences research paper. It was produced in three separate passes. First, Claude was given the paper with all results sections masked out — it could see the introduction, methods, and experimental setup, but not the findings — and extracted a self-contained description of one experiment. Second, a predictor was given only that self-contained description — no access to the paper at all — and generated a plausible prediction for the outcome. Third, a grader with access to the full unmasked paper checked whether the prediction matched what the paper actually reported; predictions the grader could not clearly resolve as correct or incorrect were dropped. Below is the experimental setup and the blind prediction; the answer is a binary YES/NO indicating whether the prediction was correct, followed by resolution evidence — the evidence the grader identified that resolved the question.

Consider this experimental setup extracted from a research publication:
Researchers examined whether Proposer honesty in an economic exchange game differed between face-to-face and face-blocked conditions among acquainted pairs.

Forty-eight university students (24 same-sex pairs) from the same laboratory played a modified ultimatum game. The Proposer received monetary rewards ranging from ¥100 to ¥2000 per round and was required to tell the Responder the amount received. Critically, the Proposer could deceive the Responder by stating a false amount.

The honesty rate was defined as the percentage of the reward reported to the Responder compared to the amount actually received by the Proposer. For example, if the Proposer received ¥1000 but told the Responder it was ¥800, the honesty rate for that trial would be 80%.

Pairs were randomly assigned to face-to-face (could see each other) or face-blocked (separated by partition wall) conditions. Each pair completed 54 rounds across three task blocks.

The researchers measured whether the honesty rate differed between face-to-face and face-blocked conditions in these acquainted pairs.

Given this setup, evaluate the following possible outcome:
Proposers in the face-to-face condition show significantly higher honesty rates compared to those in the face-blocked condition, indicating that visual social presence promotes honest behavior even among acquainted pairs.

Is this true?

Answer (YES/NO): NO